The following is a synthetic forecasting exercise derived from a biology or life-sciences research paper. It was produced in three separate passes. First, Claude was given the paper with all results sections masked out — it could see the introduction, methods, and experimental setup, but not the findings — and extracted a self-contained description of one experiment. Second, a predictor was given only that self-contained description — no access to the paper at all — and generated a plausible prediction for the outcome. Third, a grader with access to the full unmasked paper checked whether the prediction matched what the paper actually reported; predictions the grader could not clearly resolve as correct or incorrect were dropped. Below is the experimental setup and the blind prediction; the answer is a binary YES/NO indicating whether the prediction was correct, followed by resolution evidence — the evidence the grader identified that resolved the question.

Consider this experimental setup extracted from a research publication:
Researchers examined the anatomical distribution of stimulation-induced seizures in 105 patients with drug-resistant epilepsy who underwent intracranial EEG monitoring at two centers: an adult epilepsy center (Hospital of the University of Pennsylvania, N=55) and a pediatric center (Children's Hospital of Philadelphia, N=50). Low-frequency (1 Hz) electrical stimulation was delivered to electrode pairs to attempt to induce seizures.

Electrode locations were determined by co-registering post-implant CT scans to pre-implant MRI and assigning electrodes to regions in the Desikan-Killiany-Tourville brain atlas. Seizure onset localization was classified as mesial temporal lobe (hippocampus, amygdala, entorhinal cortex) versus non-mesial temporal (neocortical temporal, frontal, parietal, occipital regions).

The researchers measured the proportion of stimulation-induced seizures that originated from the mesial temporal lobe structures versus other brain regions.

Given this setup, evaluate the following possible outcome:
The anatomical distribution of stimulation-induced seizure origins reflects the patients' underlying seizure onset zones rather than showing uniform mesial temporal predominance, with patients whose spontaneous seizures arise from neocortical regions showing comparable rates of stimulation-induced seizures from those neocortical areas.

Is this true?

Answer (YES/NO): NO